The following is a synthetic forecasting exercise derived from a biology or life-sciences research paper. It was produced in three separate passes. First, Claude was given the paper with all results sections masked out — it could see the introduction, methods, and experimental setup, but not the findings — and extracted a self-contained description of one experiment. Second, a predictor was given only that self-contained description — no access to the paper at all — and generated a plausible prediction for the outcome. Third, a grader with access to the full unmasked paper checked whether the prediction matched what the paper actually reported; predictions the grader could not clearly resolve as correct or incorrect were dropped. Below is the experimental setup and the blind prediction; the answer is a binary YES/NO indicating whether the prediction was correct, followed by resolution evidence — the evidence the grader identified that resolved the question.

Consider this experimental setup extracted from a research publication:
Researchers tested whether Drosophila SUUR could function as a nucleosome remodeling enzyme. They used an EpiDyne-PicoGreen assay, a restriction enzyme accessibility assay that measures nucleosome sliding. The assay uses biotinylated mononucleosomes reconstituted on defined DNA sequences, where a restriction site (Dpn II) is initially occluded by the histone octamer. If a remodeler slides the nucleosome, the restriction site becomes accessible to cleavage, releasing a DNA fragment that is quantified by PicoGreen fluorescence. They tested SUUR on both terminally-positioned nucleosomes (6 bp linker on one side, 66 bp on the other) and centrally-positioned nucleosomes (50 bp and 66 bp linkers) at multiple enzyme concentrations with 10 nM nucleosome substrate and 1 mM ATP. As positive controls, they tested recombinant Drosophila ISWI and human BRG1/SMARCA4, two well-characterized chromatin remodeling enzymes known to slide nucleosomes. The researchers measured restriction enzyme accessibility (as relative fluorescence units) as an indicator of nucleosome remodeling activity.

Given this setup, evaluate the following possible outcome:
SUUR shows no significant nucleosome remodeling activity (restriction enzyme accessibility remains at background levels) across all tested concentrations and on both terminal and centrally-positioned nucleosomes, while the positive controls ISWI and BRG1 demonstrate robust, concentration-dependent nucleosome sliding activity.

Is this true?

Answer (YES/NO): YES